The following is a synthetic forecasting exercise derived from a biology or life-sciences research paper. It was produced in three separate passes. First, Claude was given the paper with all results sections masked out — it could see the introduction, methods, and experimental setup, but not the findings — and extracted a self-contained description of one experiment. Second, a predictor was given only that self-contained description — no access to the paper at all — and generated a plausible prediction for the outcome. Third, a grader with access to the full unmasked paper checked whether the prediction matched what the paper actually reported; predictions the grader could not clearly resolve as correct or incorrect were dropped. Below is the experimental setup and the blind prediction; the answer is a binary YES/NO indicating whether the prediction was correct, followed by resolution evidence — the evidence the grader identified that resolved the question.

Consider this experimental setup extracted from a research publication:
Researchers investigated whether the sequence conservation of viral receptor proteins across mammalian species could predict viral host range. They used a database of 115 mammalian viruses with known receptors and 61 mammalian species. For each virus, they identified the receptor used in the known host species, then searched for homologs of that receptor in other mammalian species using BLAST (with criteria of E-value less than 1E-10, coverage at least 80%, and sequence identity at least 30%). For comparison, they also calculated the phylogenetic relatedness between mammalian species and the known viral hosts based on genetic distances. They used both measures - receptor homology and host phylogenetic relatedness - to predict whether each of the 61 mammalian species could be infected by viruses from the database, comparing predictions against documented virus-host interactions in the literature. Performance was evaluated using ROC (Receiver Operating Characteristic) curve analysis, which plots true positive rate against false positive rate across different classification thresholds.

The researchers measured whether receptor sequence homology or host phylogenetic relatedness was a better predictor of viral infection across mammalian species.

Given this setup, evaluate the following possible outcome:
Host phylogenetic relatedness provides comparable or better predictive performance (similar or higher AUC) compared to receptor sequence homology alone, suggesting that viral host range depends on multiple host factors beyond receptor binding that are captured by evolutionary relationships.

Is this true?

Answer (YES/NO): YES